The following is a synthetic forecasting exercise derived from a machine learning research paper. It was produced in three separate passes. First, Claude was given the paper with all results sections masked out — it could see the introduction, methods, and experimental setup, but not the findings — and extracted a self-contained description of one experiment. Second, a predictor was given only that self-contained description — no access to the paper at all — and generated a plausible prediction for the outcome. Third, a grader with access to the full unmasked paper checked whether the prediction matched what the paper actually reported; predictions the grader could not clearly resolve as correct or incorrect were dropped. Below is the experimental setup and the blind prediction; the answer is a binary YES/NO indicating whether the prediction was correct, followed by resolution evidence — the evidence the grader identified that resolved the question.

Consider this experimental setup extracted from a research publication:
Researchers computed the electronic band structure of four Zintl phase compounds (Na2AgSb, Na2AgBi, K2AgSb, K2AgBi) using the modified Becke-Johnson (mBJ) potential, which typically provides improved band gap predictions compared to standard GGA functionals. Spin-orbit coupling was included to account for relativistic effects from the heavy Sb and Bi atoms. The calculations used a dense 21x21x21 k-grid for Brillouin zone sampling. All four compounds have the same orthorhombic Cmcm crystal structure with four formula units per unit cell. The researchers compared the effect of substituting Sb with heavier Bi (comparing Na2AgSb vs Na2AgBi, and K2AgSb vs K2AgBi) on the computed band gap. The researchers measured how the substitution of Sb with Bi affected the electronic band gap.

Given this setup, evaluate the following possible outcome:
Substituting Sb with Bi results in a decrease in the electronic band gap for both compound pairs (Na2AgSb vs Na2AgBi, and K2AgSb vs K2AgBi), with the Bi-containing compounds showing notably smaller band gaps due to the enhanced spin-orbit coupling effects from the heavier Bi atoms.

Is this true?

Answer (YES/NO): YES